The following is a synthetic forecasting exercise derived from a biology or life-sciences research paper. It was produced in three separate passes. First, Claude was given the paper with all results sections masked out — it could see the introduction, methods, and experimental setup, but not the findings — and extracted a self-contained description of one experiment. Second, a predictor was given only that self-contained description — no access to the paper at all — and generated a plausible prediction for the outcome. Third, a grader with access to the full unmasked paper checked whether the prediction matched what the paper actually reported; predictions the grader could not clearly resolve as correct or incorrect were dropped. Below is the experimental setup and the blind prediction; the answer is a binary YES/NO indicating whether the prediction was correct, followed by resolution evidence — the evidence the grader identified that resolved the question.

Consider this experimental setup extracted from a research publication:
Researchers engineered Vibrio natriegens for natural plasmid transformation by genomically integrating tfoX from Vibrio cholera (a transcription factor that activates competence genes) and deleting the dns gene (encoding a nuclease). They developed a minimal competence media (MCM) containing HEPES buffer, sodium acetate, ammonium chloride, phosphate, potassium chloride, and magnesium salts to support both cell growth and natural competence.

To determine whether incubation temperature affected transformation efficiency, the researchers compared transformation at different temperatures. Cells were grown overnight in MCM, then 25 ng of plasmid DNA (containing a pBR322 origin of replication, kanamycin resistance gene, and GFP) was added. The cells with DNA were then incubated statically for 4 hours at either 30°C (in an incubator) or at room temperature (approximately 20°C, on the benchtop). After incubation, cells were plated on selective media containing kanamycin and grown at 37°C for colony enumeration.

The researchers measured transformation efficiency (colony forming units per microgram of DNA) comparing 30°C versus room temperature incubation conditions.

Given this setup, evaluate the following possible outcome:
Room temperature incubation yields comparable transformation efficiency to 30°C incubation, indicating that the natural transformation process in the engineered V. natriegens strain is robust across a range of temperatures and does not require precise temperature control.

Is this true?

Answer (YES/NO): YES